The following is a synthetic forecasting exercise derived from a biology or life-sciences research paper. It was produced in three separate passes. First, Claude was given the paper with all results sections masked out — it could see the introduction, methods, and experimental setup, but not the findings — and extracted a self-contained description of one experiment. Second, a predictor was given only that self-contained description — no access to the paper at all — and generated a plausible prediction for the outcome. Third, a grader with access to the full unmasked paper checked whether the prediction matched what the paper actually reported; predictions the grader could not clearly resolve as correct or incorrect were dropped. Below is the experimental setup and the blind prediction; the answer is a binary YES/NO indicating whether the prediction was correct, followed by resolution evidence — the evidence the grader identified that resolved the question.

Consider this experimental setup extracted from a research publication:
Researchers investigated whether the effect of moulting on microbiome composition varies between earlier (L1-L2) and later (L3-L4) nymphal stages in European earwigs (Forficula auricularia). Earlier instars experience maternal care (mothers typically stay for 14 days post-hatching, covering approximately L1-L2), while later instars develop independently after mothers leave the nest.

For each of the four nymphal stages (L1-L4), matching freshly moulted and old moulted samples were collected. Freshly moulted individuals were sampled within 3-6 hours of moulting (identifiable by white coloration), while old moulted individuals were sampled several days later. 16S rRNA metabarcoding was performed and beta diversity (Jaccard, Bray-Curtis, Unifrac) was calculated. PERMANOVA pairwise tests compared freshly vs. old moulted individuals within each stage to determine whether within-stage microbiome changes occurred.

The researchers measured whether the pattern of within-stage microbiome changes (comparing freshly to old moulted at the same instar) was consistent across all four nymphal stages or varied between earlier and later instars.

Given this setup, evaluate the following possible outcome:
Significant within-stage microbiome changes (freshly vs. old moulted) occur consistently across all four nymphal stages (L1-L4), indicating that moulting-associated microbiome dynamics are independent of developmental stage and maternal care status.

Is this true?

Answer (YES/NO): NO